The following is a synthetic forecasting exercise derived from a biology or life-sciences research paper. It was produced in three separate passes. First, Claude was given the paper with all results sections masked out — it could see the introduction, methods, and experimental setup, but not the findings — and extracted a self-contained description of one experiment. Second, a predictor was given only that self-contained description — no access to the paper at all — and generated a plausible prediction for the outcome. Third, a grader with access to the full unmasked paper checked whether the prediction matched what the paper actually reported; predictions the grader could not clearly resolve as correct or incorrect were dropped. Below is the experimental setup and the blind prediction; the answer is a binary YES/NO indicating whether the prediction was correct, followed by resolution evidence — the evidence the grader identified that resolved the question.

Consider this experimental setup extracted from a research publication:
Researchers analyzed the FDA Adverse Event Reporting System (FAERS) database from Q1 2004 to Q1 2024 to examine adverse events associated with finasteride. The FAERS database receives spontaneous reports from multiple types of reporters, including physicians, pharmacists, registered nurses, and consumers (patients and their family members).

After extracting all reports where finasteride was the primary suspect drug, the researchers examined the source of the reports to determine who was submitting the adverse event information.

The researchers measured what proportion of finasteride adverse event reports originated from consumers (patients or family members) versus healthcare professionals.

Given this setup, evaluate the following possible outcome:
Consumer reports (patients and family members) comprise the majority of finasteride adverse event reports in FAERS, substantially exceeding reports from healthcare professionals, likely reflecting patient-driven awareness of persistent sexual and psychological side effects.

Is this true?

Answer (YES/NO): YES